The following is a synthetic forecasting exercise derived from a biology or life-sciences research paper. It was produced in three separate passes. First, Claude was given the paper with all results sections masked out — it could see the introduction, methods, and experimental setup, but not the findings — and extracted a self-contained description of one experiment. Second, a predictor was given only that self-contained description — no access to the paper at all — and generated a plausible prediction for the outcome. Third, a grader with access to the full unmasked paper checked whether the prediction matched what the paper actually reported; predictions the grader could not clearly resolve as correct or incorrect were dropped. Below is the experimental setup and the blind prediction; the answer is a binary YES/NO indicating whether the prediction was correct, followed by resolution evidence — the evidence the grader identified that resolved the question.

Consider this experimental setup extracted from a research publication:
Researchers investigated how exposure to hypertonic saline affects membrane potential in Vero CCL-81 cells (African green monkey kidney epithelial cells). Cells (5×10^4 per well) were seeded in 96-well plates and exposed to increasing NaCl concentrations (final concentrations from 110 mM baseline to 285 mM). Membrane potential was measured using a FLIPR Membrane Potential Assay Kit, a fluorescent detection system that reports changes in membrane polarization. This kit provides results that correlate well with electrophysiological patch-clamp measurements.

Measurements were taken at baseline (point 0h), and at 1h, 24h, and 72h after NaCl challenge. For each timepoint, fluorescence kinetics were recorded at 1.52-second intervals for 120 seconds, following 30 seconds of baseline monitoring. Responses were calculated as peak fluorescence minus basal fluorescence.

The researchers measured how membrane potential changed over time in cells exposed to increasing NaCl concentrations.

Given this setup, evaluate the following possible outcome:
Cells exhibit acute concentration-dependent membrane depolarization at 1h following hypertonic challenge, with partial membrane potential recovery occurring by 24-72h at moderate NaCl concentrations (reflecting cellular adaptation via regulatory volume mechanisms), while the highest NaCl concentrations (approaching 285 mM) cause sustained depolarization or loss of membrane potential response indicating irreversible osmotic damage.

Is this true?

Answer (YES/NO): NO